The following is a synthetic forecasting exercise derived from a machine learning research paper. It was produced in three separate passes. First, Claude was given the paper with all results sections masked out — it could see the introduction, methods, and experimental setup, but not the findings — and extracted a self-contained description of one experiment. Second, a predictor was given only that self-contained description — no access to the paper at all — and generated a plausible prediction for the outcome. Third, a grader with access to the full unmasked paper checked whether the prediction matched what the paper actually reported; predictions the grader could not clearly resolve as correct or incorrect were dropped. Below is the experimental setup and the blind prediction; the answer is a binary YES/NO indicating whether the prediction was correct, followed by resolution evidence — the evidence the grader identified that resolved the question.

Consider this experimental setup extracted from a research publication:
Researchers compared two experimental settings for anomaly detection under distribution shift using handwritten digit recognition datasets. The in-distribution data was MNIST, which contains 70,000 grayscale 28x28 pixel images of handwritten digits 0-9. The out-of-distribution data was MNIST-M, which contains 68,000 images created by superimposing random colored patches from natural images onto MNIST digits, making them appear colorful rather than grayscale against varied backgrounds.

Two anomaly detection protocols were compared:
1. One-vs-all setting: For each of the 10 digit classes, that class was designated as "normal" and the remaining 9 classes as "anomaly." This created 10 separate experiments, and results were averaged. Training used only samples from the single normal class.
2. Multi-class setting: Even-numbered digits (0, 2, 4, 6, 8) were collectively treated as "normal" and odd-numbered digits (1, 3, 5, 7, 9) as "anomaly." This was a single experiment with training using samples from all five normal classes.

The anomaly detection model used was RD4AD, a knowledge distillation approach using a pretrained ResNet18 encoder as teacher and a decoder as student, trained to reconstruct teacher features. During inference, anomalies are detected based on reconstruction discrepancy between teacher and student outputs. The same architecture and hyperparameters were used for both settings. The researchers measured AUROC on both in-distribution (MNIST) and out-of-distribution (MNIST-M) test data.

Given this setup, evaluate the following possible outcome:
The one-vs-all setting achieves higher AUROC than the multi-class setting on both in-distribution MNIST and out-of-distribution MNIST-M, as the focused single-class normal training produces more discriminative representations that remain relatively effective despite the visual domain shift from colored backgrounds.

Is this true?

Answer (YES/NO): YES